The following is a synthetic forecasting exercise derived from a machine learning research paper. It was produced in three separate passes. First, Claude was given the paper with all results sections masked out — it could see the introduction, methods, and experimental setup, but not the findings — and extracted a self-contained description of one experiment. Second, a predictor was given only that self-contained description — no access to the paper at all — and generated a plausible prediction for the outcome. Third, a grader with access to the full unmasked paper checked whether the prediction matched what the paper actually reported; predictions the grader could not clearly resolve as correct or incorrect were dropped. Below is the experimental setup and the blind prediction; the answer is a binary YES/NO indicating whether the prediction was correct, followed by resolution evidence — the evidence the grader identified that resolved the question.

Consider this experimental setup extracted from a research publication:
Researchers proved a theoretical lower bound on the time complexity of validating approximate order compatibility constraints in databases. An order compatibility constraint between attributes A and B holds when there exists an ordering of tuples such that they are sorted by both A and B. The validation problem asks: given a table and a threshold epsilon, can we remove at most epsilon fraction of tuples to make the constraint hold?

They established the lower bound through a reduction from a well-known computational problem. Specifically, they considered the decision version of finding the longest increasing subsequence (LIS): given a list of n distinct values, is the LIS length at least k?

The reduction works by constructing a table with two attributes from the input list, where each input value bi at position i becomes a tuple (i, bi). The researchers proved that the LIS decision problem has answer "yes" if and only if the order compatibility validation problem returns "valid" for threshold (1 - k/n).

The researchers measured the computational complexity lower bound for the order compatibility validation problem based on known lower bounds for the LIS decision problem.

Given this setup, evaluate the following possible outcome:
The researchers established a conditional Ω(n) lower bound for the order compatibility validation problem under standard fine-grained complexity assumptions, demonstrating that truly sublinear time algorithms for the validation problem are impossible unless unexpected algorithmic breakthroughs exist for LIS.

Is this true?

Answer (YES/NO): NO